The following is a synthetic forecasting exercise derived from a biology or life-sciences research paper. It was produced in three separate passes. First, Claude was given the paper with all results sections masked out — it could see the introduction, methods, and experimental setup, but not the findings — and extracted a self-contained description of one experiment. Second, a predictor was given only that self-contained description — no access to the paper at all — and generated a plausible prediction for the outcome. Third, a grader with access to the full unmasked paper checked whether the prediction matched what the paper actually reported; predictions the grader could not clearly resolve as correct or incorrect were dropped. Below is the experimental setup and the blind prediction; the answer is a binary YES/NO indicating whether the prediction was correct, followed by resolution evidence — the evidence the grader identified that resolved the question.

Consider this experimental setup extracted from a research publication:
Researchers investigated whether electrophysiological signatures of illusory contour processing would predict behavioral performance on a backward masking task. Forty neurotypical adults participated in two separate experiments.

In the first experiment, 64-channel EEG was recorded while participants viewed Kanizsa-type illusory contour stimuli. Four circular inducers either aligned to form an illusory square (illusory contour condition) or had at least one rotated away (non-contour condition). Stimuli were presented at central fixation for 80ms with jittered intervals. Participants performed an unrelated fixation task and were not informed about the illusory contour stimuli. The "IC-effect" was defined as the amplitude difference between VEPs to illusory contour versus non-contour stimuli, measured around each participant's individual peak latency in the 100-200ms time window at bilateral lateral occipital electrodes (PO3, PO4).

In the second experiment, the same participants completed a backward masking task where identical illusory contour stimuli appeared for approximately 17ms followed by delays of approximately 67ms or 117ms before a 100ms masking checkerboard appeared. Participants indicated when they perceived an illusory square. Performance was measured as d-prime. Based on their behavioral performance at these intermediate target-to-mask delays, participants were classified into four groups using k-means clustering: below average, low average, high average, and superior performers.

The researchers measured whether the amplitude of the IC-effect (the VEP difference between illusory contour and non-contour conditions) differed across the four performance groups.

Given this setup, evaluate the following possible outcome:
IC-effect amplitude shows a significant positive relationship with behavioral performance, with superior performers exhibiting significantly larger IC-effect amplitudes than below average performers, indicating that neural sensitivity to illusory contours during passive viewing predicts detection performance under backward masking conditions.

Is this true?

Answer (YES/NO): YES